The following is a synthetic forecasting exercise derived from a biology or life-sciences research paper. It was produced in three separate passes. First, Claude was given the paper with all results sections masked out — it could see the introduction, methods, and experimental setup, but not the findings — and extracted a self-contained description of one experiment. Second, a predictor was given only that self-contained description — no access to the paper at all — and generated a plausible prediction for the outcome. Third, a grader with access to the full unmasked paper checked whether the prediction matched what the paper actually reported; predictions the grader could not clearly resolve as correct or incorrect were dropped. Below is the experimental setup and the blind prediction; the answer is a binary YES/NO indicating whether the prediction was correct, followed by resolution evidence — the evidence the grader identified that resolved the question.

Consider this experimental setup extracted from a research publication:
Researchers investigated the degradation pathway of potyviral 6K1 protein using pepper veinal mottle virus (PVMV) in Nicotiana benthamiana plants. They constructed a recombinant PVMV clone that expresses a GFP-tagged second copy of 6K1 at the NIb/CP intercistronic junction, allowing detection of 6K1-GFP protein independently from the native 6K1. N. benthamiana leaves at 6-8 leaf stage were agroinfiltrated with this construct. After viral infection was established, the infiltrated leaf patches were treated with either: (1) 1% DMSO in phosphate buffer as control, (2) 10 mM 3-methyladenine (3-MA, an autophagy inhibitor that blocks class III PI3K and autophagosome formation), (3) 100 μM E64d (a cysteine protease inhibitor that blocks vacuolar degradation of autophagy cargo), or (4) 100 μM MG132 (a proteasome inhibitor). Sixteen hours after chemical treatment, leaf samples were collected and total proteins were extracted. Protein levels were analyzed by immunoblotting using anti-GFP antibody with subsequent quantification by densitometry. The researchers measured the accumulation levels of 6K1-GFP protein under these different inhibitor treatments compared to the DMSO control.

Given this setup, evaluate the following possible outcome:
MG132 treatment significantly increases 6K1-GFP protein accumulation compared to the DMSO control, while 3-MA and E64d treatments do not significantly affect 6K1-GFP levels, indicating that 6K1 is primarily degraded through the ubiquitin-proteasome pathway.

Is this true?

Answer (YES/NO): NO